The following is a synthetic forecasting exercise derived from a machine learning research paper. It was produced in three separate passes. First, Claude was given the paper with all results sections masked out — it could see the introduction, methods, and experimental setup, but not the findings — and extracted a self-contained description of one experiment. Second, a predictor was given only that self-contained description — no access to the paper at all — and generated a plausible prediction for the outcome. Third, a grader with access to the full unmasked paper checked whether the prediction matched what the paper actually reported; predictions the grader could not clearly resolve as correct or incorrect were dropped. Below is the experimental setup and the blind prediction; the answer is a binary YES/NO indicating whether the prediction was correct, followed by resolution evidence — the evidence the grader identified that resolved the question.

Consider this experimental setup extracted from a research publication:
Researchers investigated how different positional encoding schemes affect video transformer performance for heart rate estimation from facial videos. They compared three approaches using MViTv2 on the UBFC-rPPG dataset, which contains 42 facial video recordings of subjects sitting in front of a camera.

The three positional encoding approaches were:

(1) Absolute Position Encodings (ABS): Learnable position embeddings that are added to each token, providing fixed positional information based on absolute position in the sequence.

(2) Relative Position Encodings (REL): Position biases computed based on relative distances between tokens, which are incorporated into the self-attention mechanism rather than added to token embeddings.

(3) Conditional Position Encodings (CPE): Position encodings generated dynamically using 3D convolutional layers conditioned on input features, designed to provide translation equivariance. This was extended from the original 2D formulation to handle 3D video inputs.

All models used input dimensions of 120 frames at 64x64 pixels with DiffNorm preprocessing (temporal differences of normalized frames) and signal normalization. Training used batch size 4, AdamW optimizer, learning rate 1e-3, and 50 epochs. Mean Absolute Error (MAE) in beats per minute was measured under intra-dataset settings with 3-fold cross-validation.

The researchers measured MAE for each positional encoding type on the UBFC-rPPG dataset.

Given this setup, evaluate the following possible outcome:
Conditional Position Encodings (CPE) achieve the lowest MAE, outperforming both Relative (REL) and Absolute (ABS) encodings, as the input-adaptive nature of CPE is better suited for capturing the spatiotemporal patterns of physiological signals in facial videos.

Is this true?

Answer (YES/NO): NO